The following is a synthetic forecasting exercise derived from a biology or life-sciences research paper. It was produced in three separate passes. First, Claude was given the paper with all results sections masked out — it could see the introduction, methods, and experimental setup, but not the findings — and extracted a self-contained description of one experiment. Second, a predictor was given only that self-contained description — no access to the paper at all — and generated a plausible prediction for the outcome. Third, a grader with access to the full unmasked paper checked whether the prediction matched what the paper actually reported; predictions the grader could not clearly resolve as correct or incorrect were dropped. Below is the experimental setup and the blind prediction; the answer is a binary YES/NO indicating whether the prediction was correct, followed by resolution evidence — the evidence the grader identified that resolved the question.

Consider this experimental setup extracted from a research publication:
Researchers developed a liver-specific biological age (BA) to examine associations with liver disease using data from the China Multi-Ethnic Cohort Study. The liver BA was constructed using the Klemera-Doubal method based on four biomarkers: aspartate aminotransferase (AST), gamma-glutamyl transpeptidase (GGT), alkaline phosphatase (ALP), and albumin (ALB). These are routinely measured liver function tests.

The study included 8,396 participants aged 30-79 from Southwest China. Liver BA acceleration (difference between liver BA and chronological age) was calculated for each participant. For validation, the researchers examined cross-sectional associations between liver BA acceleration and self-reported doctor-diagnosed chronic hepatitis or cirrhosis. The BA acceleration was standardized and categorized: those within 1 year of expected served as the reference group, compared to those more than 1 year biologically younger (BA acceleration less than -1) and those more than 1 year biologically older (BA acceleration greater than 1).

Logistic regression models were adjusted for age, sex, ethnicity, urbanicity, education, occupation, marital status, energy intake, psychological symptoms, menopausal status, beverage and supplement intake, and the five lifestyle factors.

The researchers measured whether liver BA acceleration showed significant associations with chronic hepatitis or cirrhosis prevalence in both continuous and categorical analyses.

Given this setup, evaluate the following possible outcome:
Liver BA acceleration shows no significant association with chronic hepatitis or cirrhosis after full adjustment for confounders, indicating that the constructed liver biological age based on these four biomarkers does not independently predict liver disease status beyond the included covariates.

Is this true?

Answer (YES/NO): NO